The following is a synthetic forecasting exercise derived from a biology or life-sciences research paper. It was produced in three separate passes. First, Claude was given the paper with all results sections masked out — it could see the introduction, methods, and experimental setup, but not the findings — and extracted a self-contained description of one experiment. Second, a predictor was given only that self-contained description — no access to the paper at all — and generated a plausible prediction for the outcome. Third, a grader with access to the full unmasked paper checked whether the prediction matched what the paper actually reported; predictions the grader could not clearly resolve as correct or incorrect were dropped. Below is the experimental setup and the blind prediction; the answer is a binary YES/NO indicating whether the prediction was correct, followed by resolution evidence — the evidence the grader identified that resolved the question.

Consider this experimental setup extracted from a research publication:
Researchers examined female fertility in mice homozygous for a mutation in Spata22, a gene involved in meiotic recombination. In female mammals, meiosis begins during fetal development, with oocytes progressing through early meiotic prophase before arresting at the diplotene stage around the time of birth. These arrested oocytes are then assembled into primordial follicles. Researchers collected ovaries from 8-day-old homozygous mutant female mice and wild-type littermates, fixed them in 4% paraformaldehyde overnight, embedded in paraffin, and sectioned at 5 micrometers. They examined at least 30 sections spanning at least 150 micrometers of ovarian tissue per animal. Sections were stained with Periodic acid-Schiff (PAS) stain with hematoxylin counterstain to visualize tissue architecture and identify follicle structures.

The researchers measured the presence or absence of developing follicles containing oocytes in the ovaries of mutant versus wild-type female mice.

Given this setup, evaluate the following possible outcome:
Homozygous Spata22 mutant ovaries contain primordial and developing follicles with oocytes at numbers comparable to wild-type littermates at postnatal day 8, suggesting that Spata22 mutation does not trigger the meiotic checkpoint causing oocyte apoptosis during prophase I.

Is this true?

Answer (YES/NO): NO